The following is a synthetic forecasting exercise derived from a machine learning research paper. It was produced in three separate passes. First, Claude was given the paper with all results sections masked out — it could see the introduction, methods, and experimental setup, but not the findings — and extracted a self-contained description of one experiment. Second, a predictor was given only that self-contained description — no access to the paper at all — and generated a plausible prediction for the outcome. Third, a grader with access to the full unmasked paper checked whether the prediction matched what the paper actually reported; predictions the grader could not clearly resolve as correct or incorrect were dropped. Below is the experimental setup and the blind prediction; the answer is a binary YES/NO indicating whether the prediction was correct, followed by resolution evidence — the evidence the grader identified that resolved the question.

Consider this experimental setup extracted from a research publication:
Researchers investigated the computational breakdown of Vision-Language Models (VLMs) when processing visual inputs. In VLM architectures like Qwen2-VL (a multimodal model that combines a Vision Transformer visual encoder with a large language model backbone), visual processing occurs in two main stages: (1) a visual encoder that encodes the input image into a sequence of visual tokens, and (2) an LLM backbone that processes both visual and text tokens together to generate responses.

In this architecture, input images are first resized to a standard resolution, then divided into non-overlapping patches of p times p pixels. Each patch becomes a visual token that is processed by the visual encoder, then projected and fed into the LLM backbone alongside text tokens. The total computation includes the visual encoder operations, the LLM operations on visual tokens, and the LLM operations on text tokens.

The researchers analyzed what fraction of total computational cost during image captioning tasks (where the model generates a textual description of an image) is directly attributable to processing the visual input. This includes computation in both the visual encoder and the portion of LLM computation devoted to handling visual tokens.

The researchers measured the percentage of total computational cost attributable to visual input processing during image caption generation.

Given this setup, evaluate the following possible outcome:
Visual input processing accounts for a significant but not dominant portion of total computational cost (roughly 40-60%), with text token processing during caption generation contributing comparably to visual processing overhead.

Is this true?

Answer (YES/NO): NO